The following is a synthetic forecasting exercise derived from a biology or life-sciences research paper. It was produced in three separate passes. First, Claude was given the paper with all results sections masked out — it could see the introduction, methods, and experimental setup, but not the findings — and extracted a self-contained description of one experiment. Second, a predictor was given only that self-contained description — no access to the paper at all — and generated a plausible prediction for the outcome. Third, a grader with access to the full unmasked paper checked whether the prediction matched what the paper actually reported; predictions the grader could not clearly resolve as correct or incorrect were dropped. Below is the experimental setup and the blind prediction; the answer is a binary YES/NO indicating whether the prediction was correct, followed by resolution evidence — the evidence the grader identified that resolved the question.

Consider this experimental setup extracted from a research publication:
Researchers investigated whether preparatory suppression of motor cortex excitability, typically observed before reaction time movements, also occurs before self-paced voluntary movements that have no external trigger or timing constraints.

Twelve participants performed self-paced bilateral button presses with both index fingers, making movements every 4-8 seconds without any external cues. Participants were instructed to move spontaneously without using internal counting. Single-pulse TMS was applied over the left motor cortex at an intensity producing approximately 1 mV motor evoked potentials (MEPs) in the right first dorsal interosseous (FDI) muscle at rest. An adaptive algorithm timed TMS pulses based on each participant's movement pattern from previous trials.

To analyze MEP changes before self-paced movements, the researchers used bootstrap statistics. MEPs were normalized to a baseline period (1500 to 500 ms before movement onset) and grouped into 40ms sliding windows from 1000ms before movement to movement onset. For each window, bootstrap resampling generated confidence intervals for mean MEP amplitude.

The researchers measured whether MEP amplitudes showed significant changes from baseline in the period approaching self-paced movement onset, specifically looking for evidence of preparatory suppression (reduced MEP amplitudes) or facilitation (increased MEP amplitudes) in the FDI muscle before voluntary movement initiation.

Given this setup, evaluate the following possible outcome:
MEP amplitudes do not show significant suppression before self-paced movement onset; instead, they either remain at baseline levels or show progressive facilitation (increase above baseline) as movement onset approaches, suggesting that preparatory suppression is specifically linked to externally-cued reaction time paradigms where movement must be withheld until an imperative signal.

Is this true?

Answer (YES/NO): NO